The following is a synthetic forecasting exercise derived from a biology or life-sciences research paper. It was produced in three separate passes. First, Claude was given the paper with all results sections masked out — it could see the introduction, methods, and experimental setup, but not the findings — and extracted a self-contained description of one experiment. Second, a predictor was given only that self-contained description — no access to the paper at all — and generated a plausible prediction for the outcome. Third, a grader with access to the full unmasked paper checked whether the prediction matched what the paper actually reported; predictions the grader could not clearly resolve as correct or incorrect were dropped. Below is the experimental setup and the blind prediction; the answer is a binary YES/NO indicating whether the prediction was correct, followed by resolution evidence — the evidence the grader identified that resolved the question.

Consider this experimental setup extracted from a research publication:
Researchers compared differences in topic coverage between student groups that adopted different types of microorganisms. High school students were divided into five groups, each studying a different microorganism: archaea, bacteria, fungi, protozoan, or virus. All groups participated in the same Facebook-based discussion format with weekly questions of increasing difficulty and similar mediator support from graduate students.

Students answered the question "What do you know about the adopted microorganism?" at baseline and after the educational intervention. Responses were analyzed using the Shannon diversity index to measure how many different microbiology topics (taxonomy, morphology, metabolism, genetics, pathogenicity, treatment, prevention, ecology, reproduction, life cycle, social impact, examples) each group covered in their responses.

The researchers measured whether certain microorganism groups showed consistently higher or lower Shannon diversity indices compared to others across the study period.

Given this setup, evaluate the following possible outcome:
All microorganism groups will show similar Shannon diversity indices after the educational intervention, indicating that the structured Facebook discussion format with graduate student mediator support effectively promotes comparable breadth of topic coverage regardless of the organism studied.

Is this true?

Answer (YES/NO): NO